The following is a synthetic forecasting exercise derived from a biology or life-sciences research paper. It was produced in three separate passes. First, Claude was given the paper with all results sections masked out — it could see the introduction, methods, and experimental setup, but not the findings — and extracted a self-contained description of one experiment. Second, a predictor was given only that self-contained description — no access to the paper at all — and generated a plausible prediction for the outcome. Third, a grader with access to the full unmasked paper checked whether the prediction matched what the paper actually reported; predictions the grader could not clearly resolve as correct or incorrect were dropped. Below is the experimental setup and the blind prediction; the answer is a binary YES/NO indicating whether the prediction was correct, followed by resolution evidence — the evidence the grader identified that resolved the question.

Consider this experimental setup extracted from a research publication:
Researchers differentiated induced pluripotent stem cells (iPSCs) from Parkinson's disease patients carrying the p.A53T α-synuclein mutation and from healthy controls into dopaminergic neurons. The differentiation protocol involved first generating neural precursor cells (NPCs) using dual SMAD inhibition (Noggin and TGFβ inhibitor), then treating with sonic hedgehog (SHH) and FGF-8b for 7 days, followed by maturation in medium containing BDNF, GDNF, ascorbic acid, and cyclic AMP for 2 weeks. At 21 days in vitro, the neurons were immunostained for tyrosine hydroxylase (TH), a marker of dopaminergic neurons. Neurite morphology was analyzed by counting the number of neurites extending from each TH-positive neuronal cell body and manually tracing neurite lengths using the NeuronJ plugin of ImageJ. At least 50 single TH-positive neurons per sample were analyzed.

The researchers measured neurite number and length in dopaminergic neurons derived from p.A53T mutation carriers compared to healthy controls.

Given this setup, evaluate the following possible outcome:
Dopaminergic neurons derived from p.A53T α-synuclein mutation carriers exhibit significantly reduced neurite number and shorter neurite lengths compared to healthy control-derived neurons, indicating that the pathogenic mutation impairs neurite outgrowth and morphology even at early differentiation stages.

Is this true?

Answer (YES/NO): YES